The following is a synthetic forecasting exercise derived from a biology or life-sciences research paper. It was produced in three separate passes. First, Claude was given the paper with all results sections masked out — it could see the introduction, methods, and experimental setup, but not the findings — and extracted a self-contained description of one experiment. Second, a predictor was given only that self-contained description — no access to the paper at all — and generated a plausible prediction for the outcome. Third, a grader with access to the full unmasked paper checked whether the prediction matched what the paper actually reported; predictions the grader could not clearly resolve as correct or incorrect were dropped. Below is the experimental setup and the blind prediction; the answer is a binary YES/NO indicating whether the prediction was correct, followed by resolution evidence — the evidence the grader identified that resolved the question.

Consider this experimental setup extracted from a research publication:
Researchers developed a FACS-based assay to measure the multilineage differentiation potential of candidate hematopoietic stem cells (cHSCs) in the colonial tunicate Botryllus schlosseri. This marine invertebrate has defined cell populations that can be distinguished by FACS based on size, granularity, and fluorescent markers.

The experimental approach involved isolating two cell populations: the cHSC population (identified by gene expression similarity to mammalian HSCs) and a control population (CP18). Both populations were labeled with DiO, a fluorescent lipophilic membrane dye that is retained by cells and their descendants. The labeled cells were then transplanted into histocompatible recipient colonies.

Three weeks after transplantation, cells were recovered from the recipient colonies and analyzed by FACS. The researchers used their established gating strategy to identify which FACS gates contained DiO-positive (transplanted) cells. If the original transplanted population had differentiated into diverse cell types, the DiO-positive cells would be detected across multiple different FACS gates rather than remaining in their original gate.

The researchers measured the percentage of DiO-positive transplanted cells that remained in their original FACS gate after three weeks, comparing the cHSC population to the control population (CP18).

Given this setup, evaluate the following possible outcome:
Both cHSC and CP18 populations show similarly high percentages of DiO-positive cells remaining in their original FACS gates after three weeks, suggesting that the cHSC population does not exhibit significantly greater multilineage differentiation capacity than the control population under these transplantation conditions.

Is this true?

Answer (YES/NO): NO